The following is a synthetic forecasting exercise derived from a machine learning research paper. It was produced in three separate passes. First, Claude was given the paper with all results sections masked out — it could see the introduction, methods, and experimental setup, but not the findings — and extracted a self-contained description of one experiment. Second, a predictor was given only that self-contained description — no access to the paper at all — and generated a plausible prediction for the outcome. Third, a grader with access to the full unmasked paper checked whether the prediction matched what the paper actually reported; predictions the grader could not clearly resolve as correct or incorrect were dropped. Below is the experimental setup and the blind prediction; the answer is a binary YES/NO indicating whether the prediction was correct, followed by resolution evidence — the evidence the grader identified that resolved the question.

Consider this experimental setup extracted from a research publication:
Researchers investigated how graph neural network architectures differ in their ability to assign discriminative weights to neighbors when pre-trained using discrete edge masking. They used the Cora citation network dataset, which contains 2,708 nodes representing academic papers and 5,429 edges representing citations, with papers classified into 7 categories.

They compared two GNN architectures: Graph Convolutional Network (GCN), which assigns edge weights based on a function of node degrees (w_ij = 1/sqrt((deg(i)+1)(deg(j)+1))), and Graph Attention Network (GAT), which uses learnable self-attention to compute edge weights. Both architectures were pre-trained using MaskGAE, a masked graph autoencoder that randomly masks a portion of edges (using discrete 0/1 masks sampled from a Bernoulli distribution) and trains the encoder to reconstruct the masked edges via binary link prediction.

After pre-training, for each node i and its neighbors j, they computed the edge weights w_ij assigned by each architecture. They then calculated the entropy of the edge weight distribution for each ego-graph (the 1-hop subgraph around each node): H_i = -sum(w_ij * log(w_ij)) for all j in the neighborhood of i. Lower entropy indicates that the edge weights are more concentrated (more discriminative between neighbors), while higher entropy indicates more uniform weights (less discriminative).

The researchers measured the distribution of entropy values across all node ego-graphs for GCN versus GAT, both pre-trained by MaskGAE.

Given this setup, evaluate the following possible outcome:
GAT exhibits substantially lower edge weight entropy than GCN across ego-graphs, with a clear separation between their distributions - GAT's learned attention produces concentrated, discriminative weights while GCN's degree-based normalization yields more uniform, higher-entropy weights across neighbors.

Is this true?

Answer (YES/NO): NO